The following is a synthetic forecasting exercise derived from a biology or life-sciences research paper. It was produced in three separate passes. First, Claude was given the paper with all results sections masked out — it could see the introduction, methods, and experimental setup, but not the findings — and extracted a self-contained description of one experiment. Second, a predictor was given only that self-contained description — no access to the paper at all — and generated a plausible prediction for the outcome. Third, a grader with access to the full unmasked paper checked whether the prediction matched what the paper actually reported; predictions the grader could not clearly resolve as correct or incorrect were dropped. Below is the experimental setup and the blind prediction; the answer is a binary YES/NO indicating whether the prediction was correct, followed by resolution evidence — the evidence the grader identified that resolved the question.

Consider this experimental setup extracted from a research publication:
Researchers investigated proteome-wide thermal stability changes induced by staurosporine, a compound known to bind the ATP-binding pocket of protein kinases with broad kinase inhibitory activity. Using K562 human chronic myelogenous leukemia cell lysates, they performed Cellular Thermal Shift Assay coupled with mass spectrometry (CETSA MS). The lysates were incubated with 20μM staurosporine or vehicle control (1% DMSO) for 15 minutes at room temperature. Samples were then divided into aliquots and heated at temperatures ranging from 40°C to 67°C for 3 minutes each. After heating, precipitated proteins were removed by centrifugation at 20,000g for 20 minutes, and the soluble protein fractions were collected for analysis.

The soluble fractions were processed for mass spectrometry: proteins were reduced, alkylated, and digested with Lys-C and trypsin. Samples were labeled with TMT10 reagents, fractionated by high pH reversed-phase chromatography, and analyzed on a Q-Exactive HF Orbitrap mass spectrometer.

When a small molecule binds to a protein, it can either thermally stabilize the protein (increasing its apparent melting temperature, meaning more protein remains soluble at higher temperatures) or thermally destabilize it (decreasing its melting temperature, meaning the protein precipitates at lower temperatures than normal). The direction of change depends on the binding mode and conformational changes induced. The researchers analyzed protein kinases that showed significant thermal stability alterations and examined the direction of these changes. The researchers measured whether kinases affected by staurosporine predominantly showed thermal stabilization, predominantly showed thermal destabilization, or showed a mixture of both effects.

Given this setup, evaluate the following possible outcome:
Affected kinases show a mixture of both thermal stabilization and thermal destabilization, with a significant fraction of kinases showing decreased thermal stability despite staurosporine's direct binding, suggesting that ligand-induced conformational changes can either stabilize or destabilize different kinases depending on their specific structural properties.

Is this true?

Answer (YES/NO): NO